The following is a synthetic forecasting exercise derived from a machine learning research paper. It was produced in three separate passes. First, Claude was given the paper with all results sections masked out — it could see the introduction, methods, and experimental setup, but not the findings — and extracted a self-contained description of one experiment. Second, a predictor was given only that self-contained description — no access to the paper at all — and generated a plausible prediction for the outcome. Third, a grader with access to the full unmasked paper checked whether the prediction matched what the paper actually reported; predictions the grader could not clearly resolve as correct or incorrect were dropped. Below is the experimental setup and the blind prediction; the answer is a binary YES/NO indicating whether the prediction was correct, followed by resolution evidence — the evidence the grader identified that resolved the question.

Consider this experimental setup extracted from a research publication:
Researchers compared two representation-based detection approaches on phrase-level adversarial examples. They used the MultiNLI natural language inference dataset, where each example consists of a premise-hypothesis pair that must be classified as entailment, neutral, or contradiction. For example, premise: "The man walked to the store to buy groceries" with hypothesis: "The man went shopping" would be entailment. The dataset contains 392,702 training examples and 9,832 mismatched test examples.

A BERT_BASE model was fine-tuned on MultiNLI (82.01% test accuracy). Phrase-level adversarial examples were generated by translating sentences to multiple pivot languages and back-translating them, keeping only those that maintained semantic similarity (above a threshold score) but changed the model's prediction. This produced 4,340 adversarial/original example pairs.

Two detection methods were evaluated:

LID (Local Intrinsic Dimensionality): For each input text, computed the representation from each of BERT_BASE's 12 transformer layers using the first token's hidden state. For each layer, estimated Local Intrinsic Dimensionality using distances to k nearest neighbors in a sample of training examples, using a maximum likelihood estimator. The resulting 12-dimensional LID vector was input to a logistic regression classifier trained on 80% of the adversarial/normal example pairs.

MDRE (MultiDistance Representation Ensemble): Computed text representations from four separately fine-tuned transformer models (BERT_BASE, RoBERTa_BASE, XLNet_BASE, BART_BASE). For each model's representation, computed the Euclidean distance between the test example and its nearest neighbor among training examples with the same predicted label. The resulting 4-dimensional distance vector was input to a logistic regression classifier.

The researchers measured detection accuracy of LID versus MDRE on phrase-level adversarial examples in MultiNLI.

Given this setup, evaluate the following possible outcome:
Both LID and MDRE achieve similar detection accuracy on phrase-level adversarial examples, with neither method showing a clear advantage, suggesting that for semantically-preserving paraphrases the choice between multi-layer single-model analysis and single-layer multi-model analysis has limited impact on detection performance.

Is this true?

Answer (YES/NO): NO